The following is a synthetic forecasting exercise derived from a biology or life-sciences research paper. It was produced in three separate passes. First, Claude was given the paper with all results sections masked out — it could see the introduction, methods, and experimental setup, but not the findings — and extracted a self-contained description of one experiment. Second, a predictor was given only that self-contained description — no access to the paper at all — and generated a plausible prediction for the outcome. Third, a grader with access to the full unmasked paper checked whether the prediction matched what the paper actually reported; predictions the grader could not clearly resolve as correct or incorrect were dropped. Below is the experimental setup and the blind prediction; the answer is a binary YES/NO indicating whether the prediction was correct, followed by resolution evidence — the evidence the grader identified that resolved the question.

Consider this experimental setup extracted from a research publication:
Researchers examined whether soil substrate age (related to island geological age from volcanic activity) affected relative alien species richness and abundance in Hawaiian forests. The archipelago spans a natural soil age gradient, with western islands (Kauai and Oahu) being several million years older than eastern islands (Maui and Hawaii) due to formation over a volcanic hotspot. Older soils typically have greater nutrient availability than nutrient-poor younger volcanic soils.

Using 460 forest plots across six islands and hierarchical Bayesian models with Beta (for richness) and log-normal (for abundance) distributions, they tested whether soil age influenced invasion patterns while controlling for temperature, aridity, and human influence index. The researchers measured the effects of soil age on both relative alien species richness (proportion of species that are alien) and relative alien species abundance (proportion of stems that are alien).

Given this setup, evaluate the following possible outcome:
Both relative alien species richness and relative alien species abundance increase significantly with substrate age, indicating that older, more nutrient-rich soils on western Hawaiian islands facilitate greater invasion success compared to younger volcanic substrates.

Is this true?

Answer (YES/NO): NO